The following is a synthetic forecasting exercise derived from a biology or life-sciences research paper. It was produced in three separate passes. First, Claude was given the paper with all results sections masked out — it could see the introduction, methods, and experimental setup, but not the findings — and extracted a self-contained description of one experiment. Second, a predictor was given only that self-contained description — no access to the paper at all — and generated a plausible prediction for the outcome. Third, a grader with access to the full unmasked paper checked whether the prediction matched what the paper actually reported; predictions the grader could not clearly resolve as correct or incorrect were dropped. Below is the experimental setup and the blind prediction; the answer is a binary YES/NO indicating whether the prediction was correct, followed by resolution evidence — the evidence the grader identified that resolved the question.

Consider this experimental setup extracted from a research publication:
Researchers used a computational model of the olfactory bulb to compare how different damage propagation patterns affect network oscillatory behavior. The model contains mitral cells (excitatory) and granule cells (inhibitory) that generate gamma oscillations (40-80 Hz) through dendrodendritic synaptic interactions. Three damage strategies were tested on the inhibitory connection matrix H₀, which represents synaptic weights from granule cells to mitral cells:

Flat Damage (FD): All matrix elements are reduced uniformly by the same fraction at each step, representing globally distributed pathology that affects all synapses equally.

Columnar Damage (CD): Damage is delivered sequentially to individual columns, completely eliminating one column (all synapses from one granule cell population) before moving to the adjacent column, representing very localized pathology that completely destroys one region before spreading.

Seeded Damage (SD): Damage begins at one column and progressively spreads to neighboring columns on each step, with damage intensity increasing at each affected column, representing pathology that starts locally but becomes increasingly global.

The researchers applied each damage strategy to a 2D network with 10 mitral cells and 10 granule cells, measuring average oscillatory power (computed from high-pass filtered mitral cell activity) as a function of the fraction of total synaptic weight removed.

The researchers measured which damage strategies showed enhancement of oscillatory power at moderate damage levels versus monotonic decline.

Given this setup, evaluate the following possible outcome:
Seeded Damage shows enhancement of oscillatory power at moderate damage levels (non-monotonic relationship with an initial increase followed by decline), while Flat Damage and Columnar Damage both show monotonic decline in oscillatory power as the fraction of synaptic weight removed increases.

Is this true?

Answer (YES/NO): NO